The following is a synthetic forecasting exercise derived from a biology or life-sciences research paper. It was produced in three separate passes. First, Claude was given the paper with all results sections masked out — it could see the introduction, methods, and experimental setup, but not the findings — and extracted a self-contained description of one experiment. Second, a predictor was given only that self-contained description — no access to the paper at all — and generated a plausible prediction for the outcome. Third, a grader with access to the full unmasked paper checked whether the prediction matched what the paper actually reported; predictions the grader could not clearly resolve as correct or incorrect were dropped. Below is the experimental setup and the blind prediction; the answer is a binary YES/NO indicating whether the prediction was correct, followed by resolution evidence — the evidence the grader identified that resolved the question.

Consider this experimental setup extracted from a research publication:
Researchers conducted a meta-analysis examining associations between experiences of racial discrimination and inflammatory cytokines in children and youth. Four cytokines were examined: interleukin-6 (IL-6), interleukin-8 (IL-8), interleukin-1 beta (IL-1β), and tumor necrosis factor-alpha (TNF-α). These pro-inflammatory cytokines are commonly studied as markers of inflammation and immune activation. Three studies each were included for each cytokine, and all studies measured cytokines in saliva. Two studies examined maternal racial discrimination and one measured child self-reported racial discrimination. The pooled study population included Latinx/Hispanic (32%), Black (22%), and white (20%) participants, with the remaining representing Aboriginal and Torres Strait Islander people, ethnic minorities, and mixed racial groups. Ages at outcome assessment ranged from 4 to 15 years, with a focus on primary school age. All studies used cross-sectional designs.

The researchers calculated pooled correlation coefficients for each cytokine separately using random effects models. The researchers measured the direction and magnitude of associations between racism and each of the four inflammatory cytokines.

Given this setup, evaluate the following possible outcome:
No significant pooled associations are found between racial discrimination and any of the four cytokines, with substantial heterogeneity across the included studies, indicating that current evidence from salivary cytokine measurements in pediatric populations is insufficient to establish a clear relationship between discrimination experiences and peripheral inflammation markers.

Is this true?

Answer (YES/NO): NO